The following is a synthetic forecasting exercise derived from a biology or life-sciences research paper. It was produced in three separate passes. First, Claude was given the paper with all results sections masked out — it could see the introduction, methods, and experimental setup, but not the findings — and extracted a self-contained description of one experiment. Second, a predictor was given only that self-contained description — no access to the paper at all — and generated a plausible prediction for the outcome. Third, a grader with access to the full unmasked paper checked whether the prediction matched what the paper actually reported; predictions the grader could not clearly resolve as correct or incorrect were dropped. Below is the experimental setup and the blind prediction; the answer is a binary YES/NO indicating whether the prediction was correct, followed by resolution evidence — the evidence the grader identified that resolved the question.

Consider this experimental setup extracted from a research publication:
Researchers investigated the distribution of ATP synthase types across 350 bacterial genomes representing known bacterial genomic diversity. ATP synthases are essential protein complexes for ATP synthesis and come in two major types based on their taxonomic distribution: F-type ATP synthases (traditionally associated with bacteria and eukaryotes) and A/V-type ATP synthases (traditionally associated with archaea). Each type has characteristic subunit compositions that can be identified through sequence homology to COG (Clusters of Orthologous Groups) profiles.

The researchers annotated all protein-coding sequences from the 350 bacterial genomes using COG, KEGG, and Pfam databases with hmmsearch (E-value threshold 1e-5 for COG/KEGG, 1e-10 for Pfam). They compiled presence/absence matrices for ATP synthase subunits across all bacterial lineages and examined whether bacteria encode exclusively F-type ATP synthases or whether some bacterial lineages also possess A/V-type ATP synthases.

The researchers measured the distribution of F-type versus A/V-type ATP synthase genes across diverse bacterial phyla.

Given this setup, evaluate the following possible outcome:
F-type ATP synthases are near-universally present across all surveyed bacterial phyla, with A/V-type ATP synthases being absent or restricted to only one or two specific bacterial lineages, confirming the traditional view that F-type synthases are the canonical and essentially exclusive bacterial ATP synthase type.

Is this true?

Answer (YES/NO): NO